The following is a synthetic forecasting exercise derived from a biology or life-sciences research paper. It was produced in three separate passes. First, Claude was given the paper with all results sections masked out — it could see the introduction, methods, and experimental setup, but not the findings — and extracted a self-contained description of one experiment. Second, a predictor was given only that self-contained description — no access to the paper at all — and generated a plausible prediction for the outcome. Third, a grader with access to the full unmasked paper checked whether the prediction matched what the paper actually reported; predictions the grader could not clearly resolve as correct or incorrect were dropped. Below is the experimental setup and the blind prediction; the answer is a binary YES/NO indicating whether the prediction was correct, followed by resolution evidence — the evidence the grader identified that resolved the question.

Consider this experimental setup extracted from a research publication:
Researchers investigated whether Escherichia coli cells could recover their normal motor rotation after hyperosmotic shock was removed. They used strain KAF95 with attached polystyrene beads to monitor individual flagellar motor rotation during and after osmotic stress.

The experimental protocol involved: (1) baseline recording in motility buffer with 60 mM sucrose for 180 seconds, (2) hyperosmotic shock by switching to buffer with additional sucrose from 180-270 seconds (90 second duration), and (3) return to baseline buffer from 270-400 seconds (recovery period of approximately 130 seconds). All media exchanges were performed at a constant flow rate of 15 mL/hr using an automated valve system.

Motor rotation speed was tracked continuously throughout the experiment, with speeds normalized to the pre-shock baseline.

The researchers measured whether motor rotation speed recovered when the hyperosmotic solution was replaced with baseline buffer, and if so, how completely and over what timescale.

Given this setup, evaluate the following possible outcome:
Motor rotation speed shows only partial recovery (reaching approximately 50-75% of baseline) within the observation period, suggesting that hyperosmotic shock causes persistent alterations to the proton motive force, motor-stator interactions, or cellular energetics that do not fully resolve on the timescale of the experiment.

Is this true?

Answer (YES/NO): NO